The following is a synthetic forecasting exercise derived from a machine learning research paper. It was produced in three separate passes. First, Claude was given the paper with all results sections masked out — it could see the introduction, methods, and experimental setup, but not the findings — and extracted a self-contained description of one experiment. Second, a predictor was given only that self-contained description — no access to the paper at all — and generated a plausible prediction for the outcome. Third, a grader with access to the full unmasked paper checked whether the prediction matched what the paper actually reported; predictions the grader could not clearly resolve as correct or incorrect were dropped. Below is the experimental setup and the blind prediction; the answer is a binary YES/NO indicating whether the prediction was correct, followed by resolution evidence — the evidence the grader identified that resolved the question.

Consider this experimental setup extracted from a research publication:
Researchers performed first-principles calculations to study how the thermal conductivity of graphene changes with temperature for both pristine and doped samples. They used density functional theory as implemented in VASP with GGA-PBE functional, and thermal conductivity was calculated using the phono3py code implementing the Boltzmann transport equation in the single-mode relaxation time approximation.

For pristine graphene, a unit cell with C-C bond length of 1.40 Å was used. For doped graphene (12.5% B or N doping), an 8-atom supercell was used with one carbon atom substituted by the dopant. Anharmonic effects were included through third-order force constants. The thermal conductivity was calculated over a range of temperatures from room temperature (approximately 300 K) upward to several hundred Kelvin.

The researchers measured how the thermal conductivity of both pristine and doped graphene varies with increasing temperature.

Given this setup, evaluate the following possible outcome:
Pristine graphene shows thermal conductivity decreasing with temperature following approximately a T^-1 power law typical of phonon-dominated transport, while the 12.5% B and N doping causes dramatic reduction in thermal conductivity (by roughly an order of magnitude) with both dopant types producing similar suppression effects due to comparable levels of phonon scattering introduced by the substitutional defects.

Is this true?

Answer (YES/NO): NO